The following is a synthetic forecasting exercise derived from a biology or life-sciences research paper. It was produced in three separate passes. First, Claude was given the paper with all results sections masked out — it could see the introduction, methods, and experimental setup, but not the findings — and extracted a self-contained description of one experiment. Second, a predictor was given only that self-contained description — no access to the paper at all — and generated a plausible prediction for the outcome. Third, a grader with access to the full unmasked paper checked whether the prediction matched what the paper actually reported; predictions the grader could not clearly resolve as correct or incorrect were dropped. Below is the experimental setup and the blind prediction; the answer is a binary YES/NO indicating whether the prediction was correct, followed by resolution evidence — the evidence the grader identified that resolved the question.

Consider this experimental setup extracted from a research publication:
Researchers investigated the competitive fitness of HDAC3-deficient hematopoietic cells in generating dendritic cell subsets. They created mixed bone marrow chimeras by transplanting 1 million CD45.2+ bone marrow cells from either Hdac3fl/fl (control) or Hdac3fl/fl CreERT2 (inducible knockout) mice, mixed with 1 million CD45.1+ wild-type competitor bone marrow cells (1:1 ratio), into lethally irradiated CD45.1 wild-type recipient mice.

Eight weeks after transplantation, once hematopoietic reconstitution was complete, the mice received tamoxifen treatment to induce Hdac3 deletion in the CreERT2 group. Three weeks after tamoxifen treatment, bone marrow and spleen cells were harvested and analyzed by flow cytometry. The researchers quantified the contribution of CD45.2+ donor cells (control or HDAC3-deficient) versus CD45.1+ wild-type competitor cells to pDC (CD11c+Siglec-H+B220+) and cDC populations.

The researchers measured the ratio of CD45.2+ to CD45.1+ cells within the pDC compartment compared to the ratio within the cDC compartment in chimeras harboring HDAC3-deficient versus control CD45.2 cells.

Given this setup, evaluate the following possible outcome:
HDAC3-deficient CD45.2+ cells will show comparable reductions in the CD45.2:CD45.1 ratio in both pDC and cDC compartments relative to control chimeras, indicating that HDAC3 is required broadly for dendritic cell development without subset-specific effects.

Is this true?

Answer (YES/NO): NO